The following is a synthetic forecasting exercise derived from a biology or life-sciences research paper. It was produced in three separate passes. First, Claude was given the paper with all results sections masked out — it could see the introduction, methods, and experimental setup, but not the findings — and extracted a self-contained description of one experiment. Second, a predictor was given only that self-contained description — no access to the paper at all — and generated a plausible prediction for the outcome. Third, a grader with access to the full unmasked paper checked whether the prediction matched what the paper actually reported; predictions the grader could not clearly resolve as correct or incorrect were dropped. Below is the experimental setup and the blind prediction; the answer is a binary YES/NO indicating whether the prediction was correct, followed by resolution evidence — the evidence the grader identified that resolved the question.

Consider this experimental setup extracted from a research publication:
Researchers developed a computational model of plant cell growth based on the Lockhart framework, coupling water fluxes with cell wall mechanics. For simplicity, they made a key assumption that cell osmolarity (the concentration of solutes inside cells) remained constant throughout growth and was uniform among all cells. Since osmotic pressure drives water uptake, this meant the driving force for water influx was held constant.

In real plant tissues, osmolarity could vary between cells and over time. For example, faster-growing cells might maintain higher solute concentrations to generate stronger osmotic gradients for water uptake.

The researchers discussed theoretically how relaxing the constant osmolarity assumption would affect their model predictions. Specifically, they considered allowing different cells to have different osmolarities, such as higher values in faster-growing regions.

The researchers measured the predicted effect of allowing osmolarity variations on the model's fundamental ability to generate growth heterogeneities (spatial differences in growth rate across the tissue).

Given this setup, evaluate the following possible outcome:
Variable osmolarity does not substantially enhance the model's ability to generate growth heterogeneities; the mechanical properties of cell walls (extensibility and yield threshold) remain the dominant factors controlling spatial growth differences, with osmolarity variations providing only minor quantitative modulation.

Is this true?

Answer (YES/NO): NO